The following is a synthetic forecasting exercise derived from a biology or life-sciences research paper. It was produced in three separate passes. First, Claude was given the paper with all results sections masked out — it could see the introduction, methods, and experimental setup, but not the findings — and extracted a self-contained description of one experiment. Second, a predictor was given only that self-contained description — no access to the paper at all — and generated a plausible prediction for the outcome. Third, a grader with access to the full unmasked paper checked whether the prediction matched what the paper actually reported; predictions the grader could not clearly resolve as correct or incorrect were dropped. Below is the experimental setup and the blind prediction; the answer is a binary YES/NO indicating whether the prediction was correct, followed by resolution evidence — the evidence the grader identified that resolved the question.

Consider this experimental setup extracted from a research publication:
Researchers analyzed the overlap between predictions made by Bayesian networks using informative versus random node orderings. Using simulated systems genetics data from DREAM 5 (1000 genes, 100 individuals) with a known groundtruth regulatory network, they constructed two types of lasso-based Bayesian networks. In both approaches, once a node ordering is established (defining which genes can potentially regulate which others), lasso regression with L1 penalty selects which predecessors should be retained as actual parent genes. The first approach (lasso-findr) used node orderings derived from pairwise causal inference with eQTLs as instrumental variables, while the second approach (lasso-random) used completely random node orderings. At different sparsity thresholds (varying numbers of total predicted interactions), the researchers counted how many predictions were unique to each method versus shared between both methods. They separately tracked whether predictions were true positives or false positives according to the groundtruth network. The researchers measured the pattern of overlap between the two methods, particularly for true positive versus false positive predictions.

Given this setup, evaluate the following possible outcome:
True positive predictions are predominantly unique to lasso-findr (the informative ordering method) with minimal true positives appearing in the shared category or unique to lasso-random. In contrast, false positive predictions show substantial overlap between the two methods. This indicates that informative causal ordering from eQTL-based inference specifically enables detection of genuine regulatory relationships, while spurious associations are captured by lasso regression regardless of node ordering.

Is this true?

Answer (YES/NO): NO